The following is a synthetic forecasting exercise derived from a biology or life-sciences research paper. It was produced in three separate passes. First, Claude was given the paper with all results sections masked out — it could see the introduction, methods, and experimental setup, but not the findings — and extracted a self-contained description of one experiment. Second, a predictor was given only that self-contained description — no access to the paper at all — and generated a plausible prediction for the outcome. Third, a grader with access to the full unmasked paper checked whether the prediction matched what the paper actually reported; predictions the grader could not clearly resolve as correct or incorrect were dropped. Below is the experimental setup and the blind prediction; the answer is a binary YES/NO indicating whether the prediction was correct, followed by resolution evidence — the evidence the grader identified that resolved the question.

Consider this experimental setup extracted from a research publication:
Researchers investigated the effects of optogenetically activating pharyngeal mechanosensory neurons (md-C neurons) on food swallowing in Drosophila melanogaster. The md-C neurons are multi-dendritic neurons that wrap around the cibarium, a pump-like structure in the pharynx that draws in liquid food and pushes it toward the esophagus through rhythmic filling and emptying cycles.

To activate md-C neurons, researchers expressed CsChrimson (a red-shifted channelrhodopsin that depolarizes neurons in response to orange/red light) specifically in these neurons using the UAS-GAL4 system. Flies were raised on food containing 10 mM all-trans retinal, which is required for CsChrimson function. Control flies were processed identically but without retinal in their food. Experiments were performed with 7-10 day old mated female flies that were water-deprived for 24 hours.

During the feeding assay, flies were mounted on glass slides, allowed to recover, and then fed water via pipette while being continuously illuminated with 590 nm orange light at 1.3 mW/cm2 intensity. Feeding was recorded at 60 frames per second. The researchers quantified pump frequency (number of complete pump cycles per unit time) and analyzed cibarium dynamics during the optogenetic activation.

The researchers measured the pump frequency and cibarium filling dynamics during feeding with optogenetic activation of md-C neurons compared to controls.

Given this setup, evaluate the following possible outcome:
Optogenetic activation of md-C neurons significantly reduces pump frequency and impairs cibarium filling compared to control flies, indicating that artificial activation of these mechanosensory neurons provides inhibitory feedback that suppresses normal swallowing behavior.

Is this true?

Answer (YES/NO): NO